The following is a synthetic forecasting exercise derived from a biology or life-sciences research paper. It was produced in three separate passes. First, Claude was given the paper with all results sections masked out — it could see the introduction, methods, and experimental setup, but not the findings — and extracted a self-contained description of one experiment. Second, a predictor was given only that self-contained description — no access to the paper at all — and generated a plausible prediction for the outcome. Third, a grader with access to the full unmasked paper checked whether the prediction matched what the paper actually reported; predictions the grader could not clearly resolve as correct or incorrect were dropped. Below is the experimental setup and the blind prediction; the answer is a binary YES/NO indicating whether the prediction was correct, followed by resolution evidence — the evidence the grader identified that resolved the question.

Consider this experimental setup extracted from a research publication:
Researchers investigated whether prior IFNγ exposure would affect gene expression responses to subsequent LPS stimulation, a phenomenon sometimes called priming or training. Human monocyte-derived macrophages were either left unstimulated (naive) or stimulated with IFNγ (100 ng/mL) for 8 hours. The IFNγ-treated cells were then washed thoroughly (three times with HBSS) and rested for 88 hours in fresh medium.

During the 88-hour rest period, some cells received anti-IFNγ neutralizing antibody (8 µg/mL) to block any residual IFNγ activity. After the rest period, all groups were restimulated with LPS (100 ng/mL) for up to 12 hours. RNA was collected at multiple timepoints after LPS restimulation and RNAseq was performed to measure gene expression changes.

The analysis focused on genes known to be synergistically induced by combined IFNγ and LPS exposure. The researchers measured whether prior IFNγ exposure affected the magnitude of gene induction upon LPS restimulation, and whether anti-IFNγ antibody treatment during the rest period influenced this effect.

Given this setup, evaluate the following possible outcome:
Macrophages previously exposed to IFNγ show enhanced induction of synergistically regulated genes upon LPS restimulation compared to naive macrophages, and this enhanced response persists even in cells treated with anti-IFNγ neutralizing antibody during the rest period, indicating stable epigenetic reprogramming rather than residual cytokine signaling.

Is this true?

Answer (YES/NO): NO